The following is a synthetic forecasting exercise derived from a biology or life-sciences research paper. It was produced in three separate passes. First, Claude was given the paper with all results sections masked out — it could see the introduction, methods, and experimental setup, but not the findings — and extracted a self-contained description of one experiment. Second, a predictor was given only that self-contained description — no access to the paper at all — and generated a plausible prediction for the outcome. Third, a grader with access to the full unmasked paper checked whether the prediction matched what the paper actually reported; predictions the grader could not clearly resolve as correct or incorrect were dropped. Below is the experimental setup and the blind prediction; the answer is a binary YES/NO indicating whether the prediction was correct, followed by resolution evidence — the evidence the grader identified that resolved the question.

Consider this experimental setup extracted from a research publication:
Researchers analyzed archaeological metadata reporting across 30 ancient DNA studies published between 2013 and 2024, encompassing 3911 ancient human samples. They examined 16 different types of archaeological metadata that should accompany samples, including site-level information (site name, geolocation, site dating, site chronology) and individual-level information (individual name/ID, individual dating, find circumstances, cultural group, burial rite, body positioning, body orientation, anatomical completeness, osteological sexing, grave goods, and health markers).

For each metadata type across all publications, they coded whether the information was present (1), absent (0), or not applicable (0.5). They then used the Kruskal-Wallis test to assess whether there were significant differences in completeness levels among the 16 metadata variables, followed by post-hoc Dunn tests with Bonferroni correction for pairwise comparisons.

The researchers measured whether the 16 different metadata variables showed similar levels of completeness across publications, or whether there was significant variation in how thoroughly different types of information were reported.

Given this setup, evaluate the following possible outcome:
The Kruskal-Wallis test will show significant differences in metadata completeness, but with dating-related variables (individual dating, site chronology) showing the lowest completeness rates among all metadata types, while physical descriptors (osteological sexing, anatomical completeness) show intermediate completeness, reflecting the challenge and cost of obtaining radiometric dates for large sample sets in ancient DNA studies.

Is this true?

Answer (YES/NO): NO